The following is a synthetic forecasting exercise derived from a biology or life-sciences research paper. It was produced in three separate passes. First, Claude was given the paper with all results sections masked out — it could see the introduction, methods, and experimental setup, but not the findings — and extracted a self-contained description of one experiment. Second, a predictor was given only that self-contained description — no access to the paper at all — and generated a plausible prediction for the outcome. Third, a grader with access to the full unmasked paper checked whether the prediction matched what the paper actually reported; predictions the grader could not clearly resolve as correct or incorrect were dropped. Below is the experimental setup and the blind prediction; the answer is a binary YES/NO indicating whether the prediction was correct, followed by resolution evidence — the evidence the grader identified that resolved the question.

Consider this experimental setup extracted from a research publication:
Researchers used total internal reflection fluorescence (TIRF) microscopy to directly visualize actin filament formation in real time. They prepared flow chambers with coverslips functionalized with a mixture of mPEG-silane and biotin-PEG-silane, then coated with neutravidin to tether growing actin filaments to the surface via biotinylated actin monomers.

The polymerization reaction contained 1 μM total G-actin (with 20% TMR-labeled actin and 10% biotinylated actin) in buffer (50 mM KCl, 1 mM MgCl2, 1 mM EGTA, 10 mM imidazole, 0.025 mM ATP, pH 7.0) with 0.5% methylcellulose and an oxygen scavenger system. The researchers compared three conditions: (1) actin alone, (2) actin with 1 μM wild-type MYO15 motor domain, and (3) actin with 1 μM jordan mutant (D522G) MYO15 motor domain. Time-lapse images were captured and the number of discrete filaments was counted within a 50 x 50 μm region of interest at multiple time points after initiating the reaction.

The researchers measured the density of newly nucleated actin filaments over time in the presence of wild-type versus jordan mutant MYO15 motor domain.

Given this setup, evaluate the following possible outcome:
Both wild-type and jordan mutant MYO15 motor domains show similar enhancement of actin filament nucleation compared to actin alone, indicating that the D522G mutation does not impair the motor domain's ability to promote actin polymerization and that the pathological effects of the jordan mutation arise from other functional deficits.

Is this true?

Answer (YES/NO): NO